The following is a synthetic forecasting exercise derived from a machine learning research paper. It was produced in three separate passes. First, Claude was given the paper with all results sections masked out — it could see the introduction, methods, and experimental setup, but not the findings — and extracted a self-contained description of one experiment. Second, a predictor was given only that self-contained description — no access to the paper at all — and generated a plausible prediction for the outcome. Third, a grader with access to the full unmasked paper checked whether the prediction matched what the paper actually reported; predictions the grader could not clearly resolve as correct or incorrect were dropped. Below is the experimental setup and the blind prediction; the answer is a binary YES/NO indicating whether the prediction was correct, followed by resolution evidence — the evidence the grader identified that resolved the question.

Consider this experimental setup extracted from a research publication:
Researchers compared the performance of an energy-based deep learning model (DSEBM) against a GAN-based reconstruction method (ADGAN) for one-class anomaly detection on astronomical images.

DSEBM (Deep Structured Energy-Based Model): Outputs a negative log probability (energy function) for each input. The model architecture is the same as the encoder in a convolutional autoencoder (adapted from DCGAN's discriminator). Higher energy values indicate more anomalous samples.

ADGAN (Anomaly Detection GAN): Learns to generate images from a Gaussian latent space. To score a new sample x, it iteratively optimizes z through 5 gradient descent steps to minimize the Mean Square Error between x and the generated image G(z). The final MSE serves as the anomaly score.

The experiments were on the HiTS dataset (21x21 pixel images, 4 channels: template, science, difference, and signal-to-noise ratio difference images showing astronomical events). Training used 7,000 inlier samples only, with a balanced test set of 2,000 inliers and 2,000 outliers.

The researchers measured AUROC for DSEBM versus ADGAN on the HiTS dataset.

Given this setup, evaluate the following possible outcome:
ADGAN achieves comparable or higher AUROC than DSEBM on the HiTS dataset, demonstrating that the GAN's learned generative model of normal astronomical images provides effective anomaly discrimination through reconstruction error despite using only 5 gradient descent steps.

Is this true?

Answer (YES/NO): NO